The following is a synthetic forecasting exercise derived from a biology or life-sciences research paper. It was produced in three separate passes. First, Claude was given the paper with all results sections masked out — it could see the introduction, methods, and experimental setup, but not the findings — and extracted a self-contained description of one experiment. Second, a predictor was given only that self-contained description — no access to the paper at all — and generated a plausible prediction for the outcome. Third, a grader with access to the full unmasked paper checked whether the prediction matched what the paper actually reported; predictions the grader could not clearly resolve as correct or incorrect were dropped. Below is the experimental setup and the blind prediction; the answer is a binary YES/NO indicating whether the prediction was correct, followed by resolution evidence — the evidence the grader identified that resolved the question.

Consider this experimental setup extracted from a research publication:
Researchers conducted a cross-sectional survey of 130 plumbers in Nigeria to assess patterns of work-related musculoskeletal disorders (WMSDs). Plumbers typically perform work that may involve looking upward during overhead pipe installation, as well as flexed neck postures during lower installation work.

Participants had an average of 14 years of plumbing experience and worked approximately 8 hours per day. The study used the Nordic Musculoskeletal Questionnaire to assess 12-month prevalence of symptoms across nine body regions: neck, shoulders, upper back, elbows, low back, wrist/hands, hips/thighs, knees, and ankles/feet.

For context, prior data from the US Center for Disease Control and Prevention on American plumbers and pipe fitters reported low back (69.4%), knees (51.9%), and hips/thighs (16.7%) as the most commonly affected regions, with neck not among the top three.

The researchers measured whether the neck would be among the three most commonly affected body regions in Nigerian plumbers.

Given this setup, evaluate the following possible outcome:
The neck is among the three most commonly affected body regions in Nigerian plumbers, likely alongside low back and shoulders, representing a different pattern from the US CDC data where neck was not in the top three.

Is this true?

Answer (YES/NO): NO